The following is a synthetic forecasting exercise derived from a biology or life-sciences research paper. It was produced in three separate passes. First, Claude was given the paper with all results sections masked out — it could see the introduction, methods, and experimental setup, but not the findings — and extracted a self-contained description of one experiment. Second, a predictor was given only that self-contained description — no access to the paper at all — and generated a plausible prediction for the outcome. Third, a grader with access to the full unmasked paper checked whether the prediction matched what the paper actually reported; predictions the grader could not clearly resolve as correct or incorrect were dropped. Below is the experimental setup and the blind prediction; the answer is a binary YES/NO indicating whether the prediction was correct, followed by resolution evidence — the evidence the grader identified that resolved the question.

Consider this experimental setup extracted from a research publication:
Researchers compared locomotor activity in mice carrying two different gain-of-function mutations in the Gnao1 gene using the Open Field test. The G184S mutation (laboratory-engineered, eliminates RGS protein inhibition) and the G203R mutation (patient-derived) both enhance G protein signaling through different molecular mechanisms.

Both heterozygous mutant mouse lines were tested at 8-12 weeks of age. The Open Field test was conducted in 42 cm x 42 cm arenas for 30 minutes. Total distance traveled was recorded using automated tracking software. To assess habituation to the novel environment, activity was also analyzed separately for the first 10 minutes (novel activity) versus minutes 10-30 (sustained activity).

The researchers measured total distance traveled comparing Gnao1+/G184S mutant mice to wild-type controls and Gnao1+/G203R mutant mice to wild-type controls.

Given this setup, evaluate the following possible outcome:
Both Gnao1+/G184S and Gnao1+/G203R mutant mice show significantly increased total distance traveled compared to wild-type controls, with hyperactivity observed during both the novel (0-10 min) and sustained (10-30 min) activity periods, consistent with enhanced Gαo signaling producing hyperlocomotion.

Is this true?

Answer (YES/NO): NO